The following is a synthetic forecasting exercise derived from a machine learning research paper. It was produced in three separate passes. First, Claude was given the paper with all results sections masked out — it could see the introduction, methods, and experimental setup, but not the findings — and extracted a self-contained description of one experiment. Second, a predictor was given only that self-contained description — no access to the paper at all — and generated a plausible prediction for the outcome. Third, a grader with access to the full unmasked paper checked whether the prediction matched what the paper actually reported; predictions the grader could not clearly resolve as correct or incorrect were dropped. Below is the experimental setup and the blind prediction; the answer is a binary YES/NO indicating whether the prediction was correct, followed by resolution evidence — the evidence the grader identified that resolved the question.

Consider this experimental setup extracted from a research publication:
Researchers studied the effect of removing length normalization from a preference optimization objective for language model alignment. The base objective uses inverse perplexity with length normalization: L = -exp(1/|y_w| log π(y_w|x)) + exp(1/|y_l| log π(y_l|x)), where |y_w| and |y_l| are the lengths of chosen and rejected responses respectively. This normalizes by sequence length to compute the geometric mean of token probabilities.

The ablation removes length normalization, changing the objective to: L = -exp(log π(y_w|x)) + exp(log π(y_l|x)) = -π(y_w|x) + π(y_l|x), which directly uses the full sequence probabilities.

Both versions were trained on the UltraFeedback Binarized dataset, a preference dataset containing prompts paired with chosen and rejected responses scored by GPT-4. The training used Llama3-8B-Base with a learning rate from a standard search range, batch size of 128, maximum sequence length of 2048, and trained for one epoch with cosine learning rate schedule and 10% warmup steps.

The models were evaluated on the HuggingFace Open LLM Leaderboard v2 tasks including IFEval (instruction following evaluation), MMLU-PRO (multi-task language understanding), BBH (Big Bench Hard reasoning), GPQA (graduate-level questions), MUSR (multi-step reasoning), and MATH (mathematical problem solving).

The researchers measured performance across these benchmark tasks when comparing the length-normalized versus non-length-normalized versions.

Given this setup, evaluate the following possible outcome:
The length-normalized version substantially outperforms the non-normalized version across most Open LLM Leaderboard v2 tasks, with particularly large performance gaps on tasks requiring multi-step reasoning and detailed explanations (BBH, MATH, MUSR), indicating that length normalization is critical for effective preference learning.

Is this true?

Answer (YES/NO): NO